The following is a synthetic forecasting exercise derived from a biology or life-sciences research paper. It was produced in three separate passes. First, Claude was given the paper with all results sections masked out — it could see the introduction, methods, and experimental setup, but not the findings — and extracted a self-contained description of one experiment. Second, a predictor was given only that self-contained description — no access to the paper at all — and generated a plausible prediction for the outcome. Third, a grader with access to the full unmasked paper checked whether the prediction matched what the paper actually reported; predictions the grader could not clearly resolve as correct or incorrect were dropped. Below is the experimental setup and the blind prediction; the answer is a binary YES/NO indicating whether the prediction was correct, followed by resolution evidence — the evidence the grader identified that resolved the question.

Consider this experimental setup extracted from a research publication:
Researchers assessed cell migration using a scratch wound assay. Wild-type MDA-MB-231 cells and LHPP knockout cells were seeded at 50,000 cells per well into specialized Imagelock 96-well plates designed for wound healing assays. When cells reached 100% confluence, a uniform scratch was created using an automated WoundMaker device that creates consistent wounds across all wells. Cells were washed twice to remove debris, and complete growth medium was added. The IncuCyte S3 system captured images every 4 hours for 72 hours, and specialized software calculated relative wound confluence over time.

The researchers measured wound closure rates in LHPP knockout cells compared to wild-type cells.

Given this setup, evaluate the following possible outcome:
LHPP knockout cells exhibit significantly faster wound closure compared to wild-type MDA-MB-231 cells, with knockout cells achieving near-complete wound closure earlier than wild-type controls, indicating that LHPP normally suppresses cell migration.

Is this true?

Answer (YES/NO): NO